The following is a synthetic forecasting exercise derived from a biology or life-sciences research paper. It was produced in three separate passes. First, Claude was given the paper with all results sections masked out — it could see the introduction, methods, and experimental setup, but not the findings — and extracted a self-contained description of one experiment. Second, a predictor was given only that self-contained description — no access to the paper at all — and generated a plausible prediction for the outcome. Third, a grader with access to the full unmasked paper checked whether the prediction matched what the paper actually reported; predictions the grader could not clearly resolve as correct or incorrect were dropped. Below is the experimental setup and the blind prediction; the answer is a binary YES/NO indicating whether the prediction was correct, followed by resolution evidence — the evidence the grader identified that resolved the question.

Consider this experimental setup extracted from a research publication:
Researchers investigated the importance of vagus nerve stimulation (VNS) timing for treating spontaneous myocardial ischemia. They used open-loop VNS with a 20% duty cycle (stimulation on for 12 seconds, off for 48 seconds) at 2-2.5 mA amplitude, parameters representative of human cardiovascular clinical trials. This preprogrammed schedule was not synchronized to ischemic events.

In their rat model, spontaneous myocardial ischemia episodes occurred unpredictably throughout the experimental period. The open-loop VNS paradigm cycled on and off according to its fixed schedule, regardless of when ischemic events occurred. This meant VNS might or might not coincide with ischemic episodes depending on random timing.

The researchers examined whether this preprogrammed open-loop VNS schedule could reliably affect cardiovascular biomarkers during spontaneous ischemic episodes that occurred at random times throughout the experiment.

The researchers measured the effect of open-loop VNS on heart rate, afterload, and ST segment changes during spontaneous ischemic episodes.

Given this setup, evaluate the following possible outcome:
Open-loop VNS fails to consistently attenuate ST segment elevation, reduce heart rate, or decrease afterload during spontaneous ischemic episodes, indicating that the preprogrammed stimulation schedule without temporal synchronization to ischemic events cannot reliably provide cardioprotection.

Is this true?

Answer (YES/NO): YES